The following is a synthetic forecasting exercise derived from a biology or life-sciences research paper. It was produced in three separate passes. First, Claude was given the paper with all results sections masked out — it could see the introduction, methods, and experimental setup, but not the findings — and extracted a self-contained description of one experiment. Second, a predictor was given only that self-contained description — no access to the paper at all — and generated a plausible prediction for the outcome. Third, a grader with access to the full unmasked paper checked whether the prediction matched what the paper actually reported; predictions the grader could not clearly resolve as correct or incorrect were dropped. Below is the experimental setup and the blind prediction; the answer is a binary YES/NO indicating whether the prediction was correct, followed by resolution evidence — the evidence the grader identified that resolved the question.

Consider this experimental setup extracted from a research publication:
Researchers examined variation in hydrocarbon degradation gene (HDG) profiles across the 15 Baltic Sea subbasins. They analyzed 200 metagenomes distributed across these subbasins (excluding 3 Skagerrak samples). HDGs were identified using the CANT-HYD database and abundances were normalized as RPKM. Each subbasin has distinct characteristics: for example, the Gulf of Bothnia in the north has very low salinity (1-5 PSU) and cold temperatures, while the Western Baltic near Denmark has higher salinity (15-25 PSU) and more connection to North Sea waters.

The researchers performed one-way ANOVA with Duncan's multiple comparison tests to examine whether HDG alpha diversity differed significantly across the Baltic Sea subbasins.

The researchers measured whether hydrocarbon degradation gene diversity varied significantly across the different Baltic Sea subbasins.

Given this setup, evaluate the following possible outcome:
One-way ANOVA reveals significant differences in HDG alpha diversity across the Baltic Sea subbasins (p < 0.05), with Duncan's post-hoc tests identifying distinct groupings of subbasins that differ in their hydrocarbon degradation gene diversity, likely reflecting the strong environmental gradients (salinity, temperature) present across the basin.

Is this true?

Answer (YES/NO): NO